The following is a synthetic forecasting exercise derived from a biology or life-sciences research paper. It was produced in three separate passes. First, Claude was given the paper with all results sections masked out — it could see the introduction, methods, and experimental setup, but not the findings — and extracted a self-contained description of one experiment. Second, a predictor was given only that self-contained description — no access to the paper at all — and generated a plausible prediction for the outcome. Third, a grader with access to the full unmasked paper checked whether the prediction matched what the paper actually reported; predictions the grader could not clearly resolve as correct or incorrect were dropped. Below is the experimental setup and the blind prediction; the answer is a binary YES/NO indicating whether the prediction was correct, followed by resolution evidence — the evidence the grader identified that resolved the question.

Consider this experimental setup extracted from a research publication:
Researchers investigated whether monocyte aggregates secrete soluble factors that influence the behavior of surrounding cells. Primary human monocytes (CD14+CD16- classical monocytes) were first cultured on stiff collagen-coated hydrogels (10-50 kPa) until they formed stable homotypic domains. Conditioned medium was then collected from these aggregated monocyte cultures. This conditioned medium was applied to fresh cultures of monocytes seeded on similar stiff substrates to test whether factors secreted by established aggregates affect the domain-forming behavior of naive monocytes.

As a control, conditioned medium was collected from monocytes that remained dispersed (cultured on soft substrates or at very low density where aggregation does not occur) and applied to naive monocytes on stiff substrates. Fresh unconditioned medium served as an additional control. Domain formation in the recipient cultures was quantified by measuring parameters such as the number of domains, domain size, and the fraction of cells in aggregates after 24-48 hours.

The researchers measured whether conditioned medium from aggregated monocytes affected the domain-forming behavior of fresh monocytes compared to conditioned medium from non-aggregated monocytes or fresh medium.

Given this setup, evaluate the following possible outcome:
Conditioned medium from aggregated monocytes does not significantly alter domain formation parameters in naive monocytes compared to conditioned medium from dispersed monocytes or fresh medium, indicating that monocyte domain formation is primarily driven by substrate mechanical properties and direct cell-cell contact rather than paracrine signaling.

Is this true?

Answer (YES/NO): NO